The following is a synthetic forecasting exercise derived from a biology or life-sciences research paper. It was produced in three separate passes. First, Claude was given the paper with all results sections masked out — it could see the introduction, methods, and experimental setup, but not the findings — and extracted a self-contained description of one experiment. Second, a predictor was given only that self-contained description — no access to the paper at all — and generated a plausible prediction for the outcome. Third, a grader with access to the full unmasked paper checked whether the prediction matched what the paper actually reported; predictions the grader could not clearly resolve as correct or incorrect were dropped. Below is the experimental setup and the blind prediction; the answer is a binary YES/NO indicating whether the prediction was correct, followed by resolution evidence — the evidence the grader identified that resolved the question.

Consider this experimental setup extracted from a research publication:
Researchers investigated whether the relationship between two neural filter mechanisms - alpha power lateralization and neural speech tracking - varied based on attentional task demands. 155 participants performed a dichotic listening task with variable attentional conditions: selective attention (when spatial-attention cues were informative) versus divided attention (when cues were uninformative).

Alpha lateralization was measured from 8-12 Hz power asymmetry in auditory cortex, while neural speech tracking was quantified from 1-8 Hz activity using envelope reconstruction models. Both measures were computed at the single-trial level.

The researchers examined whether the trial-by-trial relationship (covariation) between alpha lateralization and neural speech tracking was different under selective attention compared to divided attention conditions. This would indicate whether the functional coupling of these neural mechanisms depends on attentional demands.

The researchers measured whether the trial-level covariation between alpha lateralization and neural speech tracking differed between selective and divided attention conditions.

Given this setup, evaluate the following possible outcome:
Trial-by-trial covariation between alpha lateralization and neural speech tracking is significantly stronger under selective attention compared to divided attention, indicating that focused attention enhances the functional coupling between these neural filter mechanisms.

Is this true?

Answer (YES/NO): NO